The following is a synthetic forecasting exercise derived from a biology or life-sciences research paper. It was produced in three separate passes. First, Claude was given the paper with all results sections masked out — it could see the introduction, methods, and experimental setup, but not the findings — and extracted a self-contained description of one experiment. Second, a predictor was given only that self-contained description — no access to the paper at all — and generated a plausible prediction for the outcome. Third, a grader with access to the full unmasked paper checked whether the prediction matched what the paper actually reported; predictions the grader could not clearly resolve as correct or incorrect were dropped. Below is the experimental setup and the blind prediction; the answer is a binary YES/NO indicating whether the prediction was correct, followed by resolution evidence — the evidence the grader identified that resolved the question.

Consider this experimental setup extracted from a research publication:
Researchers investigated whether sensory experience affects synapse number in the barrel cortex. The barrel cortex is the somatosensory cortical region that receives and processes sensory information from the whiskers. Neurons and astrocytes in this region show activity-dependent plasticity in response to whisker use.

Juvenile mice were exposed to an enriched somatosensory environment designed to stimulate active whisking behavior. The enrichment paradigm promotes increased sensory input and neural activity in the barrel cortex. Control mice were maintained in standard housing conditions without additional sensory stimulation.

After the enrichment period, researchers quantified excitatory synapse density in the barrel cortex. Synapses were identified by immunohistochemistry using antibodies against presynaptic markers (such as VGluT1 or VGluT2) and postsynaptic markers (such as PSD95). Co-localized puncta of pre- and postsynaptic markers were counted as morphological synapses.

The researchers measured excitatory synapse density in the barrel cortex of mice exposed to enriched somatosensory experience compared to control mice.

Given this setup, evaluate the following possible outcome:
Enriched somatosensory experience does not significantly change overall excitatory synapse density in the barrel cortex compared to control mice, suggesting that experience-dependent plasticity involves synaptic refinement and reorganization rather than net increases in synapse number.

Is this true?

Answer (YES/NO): NO